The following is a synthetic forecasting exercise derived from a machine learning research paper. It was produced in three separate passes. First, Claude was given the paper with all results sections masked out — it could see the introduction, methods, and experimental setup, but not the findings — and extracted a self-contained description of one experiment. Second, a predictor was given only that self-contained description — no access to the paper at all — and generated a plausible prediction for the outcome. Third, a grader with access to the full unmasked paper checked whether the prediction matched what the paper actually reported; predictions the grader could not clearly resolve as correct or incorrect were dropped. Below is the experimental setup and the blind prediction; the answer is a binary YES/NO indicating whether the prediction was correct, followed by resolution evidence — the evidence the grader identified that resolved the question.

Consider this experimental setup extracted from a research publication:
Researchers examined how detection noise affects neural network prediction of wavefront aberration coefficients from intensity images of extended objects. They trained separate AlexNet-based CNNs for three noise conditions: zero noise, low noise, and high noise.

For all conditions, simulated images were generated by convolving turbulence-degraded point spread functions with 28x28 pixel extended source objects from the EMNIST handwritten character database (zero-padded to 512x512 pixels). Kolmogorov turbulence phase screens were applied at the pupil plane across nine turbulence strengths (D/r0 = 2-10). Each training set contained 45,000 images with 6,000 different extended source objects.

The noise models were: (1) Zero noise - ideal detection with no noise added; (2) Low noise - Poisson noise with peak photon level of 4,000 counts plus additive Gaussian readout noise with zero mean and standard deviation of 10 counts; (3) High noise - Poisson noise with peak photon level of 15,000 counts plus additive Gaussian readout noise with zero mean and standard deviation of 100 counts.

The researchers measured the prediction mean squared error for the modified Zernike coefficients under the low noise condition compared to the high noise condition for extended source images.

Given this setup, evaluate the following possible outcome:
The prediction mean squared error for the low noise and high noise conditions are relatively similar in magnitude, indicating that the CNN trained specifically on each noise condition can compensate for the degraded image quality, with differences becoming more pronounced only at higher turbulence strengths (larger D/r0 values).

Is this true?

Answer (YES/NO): NO